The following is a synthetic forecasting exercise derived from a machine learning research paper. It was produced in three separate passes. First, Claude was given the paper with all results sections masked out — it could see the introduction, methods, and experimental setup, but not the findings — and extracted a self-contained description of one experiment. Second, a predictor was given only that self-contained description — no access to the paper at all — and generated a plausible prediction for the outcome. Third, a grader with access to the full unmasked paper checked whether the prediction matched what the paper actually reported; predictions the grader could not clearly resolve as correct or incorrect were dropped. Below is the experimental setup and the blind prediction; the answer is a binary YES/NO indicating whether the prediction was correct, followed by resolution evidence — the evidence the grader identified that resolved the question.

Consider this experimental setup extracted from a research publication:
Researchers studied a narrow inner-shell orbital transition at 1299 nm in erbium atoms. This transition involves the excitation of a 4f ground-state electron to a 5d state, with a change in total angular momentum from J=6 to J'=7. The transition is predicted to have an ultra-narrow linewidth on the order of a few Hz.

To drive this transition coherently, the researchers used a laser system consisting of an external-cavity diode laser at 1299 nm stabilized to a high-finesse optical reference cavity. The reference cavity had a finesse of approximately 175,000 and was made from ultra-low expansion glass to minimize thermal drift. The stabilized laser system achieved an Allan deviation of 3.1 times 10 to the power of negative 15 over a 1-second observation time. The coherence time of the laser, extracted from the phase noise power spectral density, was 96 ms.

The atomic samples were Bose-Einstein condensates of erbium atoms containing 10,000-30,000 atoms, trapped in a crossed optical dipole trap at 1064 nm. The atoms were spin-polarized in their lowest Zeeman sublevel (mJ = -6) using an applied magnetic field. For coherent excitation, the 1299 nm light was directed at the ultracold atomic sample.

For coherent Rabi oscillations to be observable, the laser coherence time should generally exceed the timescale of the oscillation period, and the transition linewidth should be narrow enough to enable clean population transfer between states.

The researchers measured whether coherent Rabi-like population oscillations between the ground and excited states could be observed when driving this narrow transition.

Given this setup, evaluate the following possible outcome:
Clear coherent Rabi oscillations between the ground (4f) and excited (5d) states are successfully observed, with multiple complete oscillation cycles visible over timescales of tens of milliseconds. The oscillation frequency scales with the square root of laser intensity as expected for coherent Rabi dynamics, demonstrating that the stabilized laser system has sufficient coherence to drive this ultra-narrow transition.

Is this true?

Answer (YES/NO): NO